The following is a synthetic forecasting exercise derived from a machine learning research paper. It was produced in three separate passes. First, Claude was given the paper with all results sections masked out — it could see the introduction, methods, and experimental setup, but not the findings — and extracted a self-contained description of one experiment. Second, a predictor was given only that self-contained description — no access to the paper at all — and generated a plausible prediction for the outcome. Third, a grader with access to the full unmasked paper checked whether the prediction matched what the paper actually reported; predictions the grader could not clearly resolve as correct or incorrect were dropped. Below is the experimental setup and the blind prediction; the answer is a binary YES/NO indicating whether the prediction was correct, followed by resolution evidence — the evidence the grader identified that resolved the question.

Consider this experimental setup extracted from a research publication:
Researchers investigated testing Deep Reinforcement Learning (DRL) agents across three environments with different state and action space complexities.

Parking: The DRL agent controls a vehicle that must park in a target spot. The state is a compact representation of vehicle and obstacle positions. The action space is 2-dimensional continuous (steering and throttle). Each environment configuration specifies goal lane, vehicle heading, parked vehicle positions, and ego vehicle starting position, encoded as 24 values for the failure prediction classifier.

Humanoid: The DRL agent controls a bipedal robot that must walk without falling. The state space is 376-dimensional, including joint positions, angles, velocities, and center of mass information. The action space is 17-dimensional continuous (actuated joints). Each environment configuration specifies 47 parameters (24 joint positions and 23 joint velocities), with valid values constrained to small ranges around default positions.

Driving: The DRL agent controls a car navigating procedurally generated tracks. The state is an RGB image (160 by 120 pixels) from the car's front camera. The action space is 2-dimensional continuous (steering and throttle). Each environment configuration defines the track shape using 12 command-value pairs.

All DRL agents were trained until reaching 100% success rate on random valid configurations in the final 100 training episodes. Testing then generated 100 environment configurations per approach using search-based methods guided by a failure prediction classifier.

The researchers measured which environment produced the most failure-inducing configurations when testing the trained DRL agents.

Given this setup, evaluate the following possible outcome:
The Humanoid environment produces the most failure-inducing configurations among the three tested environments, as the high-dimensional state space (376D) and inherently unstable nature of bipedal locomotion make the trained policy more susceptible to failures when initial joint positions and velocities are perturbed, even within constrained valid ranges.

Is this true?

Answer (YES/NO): NO